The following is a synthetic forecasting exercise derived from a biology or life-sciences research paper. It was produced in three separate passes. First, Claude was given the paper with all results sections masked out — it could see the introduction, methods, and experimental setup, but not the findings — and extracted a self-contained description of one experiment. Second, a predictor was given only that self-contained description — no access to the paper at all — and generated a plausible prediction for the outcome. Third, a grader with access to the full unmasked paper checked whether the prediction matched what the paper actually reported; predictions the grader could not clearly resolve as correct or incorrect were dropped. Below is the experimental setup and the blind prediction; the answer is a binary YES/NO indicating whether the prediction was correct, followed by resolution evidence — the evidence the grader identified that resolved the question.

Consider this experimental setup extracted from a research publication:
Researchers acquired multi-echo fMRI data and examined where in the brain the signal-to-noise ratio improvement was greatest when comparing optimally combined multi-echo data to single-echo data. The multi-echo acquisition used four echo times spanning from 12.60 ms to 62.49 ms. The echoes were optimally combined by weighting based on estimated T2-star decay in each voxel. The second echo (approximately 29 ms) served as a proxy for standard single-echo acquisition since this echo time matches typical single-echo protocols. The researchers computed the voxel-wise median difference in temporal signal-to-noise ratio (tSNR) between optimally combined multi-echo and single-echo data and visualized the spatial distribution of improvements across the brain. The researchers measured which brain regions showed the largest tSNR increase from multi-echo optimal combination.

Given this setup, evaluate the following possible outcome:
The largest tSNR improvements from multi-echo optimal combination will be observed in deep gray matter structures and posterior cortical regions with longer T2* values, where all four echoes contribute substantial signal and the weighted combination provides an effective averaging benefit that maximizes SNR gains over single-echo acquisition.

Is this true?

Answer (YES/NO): NO